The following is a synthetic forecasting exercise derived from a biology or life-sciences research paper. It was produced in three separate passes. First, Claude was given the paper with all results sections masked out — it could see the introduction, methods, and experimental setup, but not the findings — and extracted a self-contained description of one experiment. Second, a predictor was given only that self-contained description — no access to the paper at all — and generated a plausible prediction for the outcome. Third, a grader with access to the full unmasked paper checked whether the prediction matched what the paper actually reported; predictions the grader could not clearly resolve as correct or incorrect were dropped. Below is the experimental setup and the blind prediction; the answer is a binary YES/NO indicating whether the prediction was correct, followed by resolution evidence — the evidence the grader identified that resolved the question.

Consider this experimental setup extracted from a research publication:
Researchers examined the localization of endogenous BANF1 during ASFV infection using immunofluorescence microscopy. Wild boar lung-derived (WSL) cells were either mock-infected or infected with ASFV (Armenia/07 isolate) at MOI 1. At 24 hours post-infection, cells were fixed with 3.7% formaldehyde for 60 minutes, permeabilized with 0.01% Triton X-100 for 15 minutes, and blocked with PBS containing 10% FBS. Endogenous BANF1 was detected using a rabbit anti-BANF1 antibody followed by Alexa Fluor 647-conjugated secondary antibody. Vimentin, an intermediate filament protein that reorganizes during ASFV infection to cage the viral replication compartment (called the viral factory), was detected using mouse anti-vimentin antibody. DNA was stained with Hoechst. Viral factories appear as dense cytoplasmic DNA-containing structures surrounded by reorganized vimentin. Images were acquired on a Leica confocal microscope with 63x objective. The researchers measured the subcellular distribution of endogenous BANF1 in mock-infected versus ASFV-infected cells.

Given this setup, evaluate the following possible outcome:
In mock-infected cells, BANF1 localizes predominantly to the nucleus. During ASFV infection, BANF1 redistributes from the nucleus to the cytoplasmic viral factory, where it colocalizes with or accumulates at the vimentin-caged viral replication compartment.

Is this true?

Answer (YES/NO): NO